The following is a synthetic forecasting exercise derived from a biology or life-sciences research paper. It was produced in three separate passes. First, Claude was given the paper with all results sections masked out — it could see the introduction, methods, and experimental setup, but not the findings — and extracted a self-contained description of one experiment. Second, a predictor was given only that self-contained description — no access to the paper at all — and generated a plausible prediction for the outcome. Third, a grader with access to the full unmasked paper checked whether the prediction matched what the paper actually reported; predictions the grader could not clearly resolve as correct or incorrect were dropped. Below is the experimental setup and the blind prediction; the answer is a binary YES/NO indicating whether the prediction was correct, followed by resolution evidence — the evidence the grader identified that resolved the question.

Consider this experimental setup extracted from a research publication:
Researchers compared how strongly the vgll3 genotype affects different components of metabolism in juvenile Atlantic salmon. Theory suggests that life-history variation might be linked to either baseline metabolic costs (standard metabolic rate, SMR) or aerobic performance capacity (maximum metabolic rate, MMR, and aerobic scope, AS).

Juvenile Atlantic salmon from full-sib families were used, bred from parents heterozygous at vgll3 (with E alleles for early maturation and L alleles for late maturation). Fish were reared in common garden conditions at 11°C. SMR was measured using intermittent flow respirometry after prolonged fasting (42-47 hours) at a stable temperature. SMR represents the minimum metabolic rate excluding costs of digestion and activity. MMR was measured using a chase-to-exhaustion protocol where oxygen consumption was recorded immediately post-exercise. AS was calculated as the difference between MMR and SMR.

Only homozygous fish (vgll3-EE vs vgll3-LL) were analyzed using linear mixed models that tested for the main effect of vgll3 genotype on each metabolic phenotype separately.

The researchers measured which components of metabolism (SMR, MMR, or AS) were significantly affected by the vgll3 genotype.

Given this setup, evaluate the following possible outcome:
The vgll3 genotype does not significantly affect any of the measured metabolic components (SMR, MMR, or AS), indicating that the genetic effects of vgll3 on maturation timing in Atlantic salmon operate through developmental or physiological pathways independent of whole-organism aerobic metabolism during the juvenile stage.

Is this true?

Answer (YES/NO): NO